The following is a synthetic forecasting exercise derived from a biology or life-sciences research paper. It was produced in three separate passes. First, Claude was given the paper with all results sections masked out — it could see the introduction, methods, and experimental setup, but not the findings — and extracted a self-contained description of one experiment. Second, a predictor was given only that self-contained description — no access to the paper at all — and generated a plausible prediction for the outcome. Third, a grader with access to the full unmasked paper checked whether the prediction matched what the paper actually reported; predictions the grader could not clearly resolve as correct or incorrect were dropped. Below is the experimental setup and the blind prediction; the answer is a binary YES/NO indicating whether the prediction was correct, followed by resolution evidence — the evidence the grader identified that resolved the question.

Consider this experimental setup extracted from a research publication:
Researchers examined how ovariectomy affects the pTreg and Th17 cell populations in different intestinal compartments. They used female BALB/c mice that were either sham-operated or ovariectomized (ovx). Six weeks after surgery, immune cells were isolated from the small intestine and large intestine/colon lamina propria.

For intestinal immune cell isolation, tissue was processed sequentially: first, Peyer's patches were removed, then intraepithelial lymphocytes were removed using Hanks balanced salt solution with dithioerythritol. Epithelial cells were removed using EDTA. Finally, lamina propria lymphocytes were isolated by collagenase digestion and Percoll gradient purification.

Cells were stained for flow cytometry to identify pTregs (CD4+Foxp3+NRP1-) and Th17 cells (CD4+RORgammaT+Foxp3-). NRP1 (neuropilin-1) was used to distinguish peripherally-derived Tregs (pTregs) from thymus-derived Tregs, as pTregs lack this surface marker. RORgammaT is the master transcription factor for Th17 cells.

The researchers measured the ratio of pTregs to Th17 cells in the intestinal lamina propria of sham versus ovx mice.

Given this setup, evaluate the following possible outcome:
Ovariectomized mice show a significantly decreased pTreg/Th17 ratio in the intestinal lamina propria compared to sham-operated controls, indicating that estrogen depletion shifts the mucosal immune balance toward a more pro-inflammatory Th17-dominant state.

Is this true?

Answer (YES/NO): YES